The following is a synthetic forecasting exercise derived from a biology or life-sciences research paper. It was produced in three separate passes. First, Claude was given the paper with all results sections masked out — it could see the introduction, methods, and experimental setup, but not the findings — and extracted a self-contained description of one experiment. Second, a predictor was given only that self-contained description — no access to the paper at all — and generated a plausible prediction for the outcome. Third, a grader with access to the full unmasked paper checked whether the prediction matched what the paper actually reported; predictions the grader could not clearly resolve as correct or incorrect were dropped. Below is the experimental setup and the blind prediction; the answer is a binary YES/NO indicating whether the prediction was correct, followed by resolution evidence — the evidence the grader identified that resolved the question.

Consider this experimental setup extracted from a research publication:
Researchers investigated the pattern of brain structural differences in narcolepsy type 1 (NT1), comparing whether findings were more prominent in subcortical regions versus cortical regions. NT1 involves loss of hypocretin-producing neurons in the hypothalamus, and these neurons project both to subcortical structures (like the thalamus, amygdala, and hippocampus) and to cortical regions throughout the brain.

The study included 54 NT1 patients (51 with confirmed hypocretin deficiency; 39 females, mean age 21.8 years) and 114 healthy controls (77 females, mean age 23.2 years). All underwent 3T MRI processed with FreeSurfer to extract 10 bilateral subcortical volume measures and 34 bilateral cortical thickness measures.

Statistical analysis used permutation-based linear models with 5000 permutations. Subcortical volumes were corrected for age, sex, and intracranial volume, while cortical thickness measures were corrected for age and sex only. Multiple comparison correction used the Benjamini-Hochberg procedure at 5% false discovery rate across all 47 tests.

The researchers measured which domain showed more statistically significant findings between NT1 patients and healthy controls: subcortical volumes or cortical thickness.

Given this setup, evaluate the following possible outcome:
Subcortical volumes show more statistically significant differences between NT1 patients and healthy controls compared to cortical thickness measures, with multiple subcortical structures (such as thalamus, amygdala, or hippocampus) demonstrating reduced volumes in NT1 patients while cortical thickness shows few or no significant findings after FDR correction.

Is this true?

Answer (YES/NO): NO